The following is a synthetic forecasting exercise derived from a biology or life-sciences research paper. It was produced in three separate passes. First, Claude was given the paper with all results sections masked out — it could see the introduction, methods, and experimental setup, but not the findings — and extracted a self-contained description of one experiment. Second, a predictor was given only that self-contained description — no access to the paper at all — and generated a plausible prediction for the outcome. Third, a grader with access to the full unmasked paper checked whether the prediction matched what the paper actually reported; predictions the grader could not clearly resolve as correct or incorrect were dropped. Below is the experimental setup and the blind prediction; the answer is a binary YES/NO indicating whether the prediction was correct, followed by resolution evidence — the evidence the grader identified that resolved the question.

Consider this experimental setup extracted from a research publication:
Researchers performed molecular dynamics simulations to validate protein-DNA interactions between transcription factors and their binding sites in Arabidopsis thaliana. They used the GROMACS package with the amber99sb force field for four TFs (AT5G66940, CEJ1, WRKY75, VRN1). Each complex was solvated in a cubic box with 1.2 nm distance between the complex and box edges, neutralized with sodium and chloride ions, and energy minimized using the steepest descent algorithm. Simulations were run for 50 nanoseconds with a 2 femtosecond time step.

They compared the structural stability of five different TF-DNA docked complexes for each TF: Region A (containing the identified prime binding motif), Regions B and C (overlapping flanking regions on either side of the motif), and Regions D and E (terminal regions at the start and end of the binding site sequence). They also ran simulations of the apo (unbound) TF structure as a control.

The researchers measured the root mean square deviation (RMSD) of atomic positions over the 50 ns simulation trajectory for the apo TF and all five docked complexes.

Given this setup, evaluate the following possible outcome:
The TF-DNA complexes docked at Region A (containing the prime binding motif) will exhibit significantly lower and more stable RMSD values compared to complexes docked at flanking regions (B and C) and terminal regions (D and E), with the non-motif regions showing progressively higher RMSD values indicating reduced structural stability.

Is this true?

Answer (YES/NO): NO